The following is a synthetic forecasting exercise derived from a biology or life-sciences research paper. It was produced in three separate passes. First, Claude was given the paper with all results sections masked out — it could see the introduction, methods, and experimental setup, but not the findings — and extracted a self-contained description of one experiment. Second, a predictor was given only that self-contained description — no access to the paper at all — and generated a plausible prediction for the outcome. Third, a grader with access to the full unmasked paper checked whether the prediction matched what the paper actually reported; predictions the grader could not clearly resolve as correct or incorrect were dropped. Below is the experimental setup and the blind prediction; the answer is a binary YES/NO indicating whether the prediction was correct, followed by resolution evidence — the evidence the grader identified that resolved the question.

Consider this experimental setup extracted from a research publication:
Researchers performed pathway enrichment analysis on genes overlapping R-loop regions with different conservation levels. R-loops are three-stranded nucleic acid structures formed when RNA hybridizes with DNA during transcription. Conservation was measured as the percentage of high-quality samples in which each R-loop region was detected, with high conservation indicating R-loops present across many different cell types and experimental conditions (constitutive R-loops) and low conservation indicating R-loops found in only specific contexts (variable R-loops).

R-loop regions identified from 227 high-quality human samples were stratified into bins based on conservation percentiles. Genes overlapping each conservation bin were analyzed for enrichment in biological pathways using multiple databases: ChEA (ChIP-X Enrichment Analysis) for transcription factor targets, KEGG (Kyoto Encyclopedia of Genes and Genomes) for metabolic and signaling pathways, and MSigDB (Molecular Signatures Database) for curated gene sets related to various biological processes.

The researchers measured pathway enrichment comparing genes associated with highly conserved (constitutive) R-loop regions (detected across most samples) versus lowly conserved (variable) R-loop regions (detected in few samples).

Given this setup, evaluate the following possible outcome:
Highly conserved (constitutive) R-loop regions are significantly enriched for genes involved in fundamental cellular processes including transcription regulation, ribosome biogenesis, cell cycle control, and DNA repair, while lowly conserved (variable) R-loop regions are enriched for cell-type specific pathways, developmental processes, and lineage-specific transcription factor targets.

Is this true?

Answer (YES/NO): NO